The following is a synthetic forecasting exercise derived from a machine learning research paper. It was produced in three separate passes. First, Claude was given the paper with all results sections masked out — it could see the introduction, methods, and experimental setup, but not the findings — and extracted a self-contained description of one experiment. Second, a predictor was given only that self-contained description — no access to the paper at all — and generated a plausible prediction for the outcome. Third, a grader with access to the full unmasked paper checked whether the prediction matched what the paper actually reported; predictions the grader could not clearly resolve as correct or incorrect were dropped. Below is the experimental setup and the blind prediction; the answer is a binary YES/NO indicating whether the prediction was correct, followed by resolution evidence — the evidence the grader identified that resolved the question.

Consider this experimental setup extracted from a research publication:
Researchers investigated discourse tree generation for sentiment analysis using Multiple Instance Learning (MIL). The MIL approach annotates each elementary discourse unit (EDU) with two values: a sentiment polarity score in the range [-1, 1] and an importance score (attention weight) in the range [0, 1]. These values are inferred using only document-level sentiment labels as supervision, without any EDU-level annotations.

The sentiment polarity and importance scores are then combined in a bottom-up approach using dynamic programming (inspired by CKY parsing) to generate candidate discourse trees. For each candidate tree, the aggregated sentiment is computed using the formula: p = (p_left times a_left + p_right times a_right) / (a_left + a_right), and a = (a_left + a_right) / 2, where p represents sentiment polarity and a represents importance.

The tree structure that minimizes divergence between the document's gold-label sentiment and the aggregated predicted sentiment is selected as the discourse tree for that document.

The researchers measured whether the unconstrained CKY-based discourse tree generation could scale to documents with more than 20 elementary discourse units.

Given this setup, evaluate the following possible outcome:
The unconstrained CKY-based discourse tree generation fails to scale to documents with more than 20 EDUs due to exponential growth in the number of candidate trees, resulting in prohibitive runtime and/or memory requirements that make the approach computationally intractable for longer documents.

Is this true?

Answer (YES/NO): YES